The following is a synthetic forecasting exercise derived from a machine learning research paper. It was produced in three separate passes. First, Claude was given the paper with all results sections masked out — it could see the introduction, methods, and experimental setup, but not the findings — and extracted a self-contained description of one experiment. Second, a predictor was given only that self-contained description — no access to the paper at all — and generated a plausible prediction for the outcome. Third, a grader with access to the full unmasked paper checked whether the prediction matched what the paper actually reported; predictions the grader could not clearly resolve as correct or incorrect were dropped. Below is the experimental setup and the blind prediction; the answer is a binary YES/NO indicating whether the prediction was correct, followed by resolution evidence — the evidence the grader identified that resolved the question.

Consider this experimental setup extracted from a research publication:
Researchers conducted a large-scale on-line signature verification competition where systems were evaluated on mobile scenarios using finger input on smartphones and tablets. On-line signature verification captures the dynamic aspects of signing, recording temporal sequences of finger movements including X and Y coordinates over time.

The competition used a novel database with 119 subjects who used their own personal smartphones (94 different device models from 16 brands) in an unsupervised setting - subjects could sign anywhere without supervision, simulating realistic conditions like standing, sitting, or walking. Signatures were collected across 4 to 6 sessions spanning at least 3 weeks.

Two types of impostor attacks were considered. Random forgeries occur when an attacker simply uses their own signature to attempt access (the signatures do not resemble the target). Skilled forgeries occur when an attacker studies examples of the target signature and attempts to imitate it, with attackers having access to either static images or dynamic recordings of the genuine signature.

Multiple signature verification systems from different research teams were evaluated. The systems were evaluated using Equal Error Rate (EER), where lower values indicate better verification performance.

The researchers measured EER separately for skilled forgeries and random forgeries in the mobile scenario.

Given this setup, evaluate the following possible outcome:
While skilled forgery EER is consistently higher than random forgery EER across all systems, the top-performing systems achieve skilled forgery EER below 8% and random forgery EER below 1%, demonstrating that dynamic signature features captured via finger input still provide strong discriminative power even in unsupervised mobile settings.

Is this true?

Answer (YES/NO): NO